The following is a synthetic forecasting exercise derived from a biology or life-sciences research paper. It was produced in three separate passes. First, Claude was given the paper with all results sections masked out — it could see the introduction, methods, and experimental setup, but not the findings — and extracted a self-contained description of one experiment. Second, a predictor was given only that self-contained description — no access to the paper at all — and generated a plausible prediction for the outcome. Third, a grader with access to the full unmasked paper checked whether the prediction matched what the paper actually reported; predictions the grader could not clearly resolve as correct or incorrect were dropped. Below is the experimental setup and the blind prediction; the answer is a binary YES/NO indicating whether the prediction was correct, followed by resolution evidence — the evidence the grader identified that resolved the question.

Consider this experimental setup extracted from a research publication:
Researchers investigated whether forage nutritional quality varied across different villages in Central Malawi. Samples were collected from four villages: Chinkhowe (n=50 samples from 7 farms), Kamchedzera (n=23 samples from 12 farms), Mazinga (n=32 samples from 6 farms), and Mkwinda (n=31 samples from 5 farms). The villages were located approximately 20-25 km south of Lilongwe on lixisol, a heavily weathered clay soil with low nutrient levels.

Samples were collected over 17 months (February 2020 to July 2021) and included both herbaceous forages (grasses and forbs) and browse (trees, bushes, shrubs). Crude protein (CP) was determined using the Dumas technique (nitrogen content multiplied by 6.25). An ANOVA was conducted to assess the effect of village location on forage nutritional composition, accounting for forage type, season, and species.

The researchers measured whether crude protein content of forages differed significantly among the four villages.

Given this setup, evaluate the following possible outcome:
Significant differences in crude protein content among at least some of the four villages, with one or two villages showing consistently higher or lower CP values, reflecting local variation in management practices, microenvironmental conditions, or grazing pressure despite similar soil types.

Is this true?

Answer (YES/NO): NO